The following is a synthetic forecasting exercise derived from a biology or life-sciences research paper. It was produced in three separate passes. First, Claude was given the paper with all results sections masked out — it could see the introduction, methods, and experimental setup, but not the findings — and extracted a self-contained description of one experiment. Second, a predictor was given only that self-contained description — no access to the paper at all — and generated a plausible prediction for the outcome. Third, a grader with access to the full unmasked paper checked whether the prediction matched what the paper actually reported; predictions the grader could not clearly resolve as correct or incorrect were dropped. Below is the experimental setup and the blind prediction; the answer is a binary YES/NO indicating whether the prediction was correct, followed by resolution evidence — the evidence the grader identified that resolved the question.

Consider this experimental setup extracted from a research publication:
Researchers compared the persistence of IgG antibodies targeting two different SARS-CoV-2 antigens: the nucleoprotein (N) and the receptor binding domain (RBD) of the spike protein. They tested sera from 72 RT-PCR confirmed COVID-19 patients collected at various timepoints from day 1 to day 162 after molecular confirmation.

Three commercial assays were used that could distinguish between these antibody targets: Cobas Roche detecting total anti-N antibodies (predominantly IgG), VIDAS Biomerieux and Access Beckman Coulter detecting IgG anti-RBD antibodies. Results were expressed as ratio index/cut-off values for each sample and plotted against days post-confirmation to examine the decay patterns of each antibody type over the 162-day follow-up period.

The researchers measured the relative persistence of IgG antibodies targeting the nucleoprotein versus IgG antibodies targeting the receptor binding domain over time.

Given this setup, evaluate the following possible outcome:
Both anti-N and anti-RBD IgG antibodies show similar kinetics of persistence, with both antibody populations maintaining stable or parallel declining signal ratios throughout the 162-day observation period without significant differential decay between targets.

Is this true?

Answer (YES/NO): NO